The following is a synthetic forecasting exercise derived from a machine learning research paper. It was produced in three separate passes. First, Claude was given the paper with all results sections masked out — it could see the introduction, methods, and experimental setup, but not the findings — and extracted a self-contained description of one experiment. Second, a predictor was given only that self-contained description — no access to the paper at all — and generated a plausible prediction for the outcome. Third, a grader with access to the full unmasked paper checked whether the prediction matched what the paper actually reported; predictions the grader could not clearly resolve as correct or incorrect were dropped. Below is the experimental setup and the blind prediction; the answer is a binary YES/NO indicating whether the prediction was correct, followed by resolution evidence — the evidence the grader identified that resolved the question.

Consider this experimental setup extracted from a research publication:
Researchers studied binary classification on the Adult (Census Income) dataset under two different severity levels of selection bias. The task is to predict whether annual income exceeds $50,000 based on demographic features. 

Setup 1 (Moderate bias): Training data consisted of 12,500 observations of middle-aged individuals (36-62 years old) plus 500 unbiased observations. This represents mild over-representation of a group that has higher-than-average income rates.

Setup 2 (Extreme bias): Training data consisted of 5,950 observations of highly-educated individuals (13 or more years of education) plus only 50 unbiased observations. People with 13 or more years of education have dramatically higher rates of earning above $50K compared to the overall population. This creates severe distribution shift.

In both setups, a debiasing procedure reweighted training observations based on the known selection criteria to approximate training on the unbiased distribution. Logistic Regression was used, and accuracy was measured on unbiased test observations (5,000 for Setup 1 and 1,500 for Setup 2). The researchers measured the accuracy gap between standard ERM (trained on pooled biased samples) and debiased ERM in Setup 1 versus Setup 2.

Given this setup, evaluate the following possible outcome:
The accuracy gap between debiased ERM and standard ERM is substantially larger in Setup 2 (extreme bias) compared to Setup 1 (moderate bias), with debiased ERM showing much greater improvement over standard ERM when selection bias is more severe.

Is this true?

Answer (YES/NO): YES